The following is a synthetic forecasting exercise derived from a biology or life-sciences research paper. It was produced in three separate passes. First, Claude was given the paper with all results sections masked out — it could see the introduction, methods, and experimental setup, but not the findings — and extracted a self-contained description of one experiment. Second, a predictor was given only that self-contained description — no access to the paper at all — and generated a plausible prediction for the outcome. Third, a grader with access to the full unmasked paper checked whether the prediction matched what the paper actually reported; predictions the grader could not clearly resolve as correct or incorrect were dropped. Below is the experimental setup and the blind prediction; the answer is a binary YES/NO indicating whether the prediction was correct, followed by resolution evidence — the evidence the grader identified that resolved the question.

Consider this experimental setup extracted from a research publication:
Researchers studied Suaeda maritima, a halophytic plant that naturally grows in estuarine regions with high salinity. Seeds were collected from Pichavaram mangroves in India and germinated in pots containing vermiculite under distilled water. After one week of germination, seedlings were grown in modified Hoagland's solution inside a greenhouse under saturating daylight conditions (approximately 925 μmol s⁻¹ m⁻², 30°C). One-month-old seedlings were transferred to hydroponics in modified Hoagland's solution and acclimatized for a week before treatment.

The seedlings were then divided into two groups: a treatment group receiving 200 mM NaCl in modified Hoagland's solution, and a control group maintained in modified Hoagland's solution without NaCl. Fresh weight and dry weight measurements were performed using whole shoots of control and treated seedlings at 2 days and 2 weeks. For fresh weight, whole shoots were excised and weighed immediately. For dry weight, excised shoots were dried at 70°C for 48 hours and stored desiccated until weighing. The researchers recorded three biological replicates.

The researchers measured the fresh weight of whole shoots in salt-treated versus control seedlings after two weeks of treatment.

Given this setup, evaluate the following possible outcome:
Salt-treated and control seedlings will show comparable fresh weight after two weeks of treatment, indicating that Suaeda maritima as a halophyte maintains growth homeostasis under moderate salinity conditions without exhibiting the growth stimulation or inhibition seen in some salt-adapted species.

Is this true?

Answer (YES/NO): NO